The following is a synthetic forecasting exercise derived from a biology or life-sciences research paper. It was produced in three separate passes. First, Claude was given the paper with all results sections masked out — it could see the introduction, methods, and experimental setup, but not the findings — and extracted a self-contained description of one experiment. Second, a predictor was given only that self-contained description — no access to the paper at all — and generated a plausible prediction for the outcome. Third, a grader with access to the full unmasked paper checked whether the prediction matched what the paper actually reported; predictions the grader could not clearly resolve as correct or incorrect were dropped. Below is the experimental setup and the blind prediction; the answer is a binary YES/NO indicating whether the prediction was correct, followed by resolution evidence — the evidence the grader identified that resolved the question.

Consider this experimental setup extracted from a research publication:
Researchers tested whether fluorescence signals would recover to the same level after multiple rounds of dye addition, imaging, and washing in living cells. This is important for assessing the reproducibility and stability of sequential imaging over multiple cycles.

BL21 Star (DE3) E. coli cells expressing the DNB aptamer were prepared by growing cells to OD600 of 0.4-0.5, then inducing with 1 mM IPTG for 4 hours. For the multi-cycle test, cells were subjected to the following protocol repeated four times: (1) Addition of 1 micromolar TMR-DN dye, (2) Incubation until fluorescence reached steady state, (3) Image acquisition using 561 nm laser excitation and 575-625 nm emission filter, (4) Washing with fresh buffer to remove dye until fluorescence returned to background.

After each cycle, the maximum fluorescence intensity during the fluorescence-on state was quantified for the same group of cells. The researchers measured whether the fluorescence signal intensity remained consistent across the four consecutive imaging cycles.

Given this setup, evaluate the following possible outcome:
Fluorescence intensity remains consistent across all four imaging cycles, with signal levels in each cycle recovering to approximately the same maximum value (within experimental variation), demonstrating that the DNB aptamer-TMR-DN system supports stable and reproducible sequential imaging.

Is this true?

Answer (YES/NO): YES